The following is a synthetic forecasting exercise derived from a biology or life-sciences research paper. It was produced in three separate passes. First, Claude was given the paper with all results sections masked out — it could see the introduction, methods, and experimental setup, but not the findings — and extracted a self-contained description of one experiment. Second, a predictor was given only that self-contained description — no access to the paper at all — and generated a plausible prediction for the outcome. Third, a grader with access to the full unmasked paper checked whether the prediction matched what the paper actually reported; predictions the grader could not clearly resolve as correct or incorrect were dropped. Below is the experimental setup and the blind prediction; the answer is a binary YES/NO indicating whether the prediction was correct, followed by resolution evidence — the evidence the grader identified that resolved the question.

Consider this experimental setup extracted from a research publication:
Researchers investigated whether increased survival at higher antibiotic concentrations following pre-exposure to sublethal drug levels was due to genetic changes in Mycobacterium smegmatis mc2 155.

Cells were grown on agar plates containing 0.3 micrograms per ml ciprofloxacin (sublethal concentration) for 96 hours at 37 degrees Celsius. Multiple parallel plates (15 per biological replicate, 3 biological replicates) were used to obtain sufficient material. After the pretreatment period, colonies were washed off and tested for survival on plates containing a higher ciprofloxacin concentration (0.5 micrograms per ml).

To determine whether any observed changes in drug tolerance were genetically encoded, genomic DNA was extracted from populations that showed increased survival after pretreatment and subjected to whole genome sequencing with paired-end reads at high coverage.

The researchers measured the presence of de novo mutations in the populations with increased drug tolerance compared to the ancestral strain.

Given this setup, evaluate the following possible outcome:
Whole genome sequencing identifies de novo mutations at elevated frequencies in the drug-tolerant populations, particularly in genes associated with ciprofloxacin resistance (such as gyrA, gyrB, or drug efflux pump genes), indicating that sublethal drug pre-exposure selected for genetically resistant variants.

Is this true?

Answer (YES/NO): NO